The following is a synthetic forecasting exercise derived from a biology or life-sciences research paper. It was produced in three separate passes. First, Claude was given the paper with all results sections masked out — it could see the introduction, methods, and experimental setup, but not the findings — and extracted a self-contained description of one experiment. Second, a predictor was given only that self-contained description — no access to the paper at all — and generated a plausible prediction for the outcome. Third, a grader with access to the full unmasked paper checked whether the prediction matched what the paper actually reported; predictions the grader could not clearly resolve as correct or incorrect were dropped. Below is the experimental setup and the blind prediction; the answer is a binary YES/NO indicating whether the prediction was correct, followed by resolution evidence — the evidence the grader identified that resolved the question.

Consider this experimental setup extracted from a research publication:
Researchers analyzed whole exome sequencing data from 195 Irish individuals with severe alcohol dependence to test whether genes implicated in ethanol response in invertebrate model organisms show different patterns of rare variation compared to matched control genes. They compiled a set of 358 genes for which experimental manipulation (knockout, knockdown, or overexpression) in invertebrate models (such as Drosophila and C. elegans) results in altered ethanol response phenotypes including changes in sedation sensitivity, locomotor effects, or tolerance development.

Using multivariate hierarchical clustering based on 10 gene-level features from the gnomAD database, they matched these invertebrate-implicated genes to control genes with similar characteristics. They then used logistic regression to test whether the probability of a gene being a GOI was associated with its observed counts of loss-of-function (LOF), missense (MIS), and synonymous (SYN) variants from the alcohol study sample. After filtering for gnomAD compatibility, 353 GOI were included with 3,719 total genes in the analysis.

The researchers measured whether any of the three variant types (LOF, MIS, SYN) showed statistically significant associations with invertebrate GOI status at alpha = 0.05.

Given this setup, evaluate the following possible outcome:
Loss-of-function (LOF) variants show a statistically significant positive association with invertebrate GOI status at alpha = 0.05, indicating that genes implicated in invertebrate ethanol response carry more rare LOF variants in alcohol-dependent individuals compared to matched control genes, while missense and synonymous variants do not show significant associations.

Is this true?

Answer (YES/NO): NO